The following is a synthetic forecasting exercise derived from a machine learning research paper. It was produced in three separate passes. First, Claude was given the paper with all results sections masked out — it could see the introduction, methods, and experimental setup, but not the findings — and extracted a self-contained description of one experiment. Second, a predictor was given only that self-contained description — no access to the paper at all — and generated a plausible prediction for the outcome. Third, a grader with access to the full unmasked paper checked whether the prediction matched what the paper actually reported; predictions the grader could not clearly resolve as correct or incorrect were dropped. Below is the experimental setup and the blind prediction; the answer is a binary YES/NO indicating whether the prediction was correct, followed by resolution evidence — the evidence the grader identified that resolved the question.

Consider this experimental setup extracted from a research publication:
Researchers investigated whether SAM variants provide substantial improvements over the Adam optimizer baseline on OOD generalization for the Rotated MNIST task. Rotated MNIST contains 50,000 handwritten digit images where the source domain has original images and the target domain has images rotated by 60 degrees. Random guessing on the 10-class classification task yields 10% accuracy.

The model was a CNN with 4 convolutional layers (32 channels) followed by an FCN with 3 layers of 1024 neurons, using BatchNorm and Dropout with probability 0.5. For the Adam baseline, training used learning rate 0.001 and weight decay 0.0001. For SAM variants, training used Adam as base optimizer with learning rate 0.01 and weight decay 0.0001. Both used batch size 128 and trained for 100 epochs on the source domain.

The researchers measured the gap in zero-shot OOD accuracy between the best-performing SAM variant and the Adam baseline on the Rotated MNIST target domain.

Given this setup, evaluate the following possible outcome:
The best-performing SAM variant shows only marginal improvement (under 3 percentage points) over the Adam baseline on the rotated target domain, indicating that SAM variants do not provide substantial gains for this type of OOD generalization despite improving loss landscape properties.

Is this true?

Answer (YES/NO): YES